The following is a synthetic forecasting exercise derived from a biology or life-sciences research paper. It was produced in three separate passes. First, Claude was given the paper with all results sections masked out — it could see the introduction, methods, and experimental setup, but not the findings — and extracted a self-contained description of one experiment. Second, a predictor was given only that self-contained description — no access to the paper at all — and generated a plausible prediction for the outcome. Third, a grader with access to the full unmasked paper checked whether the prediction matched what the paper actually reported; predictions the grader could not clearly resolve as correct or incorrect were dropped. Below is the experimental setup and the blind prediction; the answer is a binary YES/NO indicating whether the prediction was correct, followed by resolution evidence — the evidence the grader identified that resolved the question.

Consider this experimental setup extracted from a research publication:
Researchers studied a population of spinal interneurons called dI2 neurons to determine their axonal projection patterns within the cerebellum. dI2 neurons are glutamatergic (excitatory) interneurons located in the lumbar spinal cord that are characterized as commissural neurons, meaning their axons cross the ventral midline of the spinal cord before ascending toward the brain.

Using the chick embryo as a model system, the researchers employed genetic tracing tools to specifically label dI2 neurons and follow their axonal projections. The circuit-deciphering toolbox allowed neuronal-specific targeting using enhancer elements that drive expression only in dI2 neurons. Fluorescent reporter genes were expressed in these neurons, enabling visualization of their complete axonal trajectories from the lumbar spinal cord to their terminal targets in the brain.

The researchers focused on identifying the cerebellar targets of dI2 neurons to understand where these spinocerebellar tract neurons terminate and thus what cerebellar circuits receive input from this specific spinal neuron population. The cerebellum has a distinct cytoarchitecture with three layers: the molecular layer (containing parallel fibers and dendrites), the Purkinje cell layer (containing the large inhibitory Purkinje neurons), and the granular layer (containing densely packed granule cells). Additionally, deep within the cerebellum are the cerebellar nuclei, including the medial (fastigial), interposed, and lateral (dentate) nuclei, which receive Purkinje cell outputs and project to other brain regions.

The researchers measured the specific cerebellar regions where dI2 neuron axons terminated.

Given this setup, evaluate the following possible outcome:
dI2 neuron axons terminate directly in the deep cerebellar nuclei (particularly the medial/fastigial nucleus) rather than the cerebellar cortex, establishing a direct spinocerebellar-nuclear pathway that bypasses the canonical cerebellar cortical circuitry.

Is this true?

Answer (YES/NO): NO